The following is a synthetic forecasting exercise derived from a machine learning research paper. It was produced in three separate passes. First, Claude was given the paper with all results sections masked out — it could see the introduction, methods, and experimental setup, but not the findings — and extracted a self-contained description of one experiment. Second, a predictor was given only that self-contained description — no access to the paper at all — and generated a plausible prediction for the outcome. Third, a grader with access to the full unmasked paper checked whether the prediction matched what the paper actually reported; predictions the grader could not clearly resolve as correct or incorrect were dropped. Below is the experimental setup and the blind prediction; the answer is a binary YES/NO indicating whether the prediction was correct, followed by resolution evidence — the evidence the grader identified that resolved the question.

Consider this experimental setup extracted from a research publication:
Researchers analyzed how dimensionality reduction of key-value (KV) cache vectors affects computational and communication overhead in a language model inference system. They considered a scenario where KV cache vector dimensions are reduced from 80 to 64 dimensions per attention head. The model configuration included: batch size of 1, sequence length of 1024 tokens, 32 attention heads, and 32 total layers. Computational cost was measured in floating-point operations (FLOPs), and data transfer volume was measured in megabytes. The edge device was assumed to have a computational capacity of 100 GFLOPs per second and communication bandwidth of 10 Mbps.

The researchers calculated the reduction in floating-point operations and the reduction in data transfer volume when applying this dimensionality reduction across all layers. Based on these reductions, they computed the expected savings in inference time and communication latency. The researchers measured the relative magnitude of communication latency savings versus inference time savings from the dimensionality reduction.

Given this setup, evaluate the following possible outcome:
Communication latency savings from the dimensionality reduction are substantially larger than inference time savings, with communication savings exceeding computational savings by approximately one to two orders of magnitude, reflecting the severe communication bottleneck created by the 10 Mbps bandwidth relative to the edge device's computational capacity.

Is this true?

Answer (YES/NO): NO